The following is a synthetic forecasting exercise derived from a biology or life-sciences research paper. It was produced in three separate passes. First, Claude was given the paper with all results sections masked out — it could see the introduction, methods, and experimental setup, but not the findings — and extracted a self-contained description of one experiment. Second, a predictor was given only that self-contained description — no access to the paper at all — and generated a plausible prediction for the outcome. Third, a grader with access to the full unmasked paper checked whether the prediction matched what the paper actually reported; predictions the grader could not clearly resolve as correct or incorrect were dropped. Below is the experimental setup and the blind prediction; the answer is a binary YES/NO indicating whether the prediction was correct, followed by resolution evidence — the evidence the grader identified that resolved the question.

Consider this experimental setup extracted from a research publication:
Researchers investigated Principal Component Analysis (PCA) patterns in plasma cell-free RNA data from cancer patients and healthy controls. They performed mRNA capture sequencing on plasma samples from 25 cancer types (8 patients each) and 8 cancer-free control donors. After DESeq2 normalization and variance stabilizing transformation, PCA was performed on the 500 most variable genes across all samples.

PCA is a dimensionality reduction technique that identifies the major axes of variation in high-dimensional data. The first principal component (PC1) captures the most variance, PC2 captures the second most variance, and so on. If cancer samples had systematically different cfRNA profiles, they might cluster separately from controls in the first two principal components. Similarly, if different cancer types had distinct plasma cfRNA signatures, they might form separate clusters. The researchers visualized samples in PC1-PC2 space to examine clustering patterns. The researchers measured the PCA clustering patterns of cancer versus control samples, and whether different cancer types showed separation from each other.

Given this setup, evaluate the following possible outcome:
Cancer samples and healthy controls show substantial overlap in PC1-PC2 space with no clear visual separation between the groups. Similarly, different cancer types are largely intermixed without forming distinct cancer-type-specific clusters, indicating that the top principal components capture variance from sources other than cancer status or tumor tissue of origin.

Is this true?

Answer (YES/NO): NO